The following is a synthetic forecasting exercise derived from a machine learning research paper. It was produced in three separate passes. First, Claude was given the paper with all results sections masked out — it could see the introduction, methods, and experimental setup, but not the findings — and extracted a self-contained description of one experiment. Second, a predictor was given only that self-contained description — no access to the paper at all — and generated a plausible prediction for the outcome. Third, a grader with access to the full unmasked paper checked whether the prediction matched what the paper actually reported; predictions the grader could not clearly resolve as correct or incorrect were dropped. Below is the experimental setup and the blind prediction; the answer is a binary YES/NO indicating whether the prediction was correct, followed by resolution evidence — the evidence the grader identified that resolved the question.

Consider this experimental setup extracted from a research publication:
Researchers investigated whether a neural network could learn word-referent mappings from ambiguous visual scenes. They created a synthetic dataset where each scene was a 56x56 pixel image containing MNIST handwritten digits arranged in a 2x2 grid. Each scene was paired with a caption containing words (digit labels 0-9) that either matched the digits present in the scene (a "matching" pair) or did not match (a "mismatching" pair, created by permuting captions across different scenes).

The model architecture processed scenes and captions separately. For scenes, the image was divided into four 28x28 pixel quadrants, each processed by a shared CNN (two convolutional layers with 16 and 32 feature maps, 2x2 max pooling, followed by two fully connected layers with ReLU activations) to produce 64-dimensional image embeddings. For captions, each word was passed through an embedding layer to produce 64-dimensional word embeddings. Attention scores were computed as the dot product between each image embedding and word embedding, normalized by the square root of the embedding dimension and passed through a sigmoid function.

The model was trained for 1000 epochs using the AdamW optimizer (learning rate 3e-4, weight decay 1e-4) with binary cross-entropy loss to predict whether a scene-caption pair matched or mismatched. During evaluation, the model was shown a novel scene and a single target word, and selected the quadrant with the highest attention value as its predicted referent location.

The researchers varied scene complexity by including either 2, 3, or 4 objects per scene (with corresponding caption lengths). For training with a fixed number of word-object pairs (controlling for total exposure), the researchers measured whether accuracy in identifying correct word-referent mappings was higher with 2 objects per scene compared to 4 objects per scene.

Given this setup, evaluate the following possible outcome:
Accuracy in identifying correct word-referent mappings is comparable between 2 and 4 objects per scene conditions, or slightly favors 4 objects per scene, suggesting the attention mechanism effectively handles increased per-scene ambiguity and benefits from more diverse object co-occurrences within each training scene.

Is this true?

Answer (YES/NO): NO